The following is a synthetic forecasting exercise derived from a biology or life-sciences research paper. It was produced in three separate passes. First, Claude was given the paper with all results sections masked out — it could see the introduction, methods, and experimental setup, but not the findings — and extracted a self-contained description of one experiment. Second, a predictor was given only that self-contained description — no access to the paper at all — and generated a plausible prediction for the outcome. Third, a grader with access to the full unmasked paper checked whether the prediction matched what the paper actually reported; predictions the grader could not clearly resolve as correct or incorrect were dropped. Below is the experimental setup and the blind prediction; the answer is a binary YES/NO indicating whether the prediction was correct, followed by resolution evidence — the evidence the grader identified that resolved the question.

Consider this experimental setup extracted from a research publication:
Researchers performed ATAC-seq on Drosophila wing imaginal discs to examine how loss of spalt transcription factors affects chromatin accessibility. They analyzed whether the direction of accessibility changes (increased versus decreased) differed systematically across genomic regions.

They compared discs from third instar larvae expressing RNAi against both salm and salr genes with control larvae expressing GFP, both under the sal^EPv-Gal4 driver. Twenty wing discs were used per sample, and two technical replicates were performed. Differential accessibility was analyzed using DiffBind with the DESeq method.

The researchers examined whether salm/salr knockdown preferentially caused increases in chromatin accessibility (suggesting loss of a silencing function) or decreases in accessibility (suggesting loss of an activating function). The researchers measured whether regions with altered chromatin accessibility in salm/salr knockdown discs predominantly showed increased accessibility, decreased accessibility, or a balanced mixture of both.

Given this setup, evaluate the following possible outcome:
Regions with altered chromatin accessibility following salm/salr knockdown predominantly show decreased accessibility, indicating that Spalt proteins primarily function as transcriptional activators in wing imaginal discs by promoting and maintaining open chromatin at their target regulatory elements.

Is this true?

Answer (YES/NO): NO